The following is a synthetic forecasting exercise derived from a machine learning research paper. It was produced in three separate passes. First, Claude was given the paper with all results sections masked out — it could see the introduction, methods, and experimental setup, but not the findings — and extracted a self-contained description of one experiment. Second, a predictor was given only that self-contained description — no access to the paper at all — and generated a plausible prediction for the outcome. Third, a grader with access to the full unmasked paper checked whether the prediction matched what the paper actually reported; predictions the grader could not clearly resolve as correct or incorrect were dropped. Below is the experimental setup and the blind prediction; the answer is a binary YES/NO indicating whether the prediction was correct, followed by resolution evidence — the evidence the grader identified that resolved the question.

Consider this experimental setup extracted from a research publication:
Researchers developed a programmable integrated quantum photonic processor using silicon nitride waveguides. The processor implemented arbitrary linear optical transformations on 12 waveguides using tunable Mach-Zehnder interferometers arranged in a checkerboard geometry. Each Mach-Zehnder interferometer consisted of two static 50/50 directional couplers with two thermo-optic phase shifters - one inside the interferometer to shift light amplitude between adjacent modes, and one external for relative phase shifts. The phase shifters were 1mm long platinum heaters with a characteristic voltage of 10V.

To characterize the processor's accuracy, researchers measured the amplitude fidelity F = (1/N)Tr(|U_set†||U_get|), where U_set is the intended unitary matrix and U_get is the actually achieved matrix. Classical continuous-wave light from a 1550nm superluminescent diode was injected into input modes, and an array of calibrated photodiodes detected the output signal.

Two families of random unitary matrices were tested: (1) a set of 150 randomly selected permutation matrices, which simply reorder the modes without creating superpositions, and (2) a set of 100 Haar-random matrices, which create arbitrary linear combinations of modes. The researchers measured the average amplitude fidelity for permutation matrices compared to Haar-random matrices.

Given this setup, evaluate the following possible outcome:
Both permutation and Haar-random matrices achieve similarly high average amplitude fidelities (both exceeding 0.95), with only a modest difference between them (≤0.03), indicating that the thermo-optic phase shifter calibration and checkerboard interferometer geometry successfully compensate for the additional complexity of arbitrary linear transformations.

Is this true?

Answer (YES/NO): YES